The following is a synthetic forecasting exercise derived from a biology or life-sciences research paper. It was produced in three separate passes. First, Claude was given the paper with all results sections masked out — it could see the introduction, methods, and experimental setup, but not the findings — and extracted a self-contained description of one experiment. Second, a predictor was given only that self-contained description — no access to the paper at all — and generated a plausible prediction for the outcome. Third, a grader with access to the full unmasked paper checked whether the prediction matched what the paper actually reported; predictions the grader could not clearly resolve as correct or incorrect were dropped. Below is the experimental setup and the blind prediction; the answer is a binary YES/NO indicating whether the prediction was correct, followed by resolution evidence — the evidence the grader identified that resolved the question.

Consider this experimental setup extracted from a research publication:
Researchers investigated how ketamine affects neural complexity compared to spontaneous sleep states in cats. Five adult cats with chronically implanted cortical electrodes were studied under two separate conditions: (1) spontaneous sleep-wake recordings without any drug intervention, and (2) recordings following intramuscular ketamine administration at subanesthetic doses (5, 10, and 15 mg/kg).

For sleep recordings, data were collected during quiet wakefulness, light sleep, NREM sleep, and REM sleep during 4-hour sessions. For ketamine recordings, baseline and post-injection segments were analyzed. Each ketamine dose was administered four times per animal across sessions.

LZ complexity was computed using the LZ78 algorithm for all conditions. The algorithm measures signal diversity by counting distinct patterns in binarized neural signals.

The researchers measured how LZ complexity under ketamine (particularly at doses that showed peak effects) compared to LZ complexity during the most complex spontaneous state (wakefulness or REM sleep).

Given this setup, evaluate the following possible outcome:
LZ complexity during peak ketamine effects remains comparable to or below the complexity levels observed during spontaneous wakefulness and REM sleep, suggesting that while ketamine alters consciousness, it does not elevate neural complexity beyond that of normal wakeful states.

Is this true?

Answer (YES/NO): NO